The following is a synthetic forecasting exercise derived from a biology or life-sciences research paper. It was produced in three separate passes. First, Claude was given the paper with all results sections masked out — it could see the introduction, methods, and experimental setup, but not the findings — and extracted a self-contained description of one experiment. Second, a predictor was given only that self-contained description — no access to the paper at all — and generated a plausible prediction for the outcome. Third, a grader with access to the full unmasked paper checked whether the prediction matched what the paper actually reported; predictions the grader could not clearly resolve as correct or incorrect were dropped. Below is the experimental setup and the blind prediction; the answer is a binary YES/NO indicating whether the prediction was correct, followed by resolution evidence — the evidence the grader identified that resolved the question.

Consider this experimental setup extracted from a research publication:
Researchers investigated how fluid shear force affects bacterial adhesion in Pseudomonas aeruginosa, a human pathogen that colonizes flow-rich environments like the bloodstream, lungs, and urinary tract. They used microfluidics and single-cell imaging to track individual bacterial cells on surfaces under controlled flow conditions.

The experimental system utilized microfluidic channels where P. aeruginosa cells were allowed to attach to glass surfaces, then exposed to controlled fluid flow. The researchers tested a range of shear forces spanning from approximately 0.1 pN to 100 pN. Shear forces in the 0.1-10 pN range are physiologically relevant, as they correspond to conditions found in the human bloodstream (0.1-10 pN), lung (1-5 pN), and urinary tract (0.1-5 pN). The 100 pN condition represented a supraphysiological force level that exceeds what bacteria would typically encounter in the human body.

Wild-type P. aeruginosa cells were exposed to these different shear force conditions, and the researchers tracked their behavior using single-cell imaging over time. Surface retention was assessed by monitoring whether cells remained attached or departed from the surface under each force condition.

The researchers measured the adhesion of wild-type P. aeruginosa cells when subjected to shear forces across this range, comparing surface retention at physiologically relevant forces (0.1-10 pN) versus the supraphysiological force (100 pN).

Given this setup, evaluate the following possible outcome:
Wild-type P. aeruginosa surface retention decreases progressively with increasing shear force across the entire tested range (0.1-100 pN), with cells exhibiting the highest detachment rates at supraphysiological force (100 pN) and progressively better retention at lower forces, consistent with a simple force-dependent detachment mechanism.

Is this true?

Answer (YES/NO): NO